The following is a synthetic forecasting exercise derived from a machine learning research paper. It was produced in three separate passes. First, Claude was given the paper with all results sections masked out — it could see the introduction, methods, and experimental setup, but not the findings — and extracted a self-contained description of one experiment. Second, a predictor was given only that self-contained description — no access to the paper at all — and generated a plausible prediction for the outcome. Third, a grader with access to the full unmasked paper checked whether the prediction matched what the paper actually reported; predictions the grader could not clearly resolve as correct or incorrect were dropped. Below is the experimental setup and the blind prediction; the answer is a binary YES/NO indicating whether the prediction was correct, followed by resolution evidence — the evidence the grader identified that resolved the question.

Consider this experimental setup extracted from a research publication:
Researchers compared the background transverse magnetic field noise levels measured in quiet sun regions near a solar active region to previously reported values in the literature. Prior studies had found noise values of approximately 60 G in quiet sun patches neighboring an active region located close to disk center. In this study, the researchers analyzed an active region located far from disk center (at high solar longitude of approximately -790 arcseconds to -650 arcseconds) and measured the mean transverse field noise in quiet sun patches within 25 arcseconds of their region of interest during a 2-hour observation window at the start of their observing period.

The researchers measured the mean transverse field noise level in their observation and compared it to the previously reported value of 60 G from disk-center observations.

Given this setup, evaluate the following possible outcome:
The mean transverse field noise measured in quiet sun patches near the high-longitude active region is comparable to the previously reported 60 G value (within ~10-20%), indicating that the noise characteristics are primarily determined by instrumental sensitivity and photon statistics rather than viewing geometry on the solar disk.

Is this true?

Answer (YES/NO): NO